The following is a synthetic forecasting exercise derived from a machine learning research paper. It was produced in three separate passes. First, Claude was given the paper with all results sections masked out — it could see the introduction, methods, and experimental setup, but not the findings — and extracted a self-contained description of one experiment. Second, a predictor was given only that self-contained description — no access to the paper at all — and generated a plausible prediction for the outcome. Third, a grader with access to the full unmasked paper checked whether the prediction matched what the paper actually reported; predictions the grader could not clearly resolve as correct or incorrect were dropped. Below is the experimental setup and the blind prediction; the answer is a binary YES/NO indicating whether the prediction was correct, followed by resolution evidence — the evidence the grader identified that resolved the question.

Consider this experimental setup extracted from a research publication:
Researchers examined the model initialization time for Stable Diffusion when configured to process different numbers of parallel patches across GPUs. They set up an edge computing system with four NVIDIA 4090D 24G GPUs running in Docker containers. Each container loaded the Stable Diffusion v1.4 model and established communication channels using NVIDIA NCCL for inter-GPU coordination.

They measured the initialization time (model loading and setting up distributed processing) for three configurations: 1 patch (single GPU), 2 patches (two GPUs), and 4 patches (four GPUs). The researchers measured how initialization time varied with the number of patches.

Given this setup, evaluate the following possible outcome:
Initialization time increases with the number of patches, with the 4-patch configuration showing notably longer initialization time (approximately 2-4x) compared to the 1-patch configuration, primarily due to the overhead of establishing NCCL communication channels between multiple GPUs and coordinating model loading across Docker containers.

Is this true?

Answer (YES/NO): NO